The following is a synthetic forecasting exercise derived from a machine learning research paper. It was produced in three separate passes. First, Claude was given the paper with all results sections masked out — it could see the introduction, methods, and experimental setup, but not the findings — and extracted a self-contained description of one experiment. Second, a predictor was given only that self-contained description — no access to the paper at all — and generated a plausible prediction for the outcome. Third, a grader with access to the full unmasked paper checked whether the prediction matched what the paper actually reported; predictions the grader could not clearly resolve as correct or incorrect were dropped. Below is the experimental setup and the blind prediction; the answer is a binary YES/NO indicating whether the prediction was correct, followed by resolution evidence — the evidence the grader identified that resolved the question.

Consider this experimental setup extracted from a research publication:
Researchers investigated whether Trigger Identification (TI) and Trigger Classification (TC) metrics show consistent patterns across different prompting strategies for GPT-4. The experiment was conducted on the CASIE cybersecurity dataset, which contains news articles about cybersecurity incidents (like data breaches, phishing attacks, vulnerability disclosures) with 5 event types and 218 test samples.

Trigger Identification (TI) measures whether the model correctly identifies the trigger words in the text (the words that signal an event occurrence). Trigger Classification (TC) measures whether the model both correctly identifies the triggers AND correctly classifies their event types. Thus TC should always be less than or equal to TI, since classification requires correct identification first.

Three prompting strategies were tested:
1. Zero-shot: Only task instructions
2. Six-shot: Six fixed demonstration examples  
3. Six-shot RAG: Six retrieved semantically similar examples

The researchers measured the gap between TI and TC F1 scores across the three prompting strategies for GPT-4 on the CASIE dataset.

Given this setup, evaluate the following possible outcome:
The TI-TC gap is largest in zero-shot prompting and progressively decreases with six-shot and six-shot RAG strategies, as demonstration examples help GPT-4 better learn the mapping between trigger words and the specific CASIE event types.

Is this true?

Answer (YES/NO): NO